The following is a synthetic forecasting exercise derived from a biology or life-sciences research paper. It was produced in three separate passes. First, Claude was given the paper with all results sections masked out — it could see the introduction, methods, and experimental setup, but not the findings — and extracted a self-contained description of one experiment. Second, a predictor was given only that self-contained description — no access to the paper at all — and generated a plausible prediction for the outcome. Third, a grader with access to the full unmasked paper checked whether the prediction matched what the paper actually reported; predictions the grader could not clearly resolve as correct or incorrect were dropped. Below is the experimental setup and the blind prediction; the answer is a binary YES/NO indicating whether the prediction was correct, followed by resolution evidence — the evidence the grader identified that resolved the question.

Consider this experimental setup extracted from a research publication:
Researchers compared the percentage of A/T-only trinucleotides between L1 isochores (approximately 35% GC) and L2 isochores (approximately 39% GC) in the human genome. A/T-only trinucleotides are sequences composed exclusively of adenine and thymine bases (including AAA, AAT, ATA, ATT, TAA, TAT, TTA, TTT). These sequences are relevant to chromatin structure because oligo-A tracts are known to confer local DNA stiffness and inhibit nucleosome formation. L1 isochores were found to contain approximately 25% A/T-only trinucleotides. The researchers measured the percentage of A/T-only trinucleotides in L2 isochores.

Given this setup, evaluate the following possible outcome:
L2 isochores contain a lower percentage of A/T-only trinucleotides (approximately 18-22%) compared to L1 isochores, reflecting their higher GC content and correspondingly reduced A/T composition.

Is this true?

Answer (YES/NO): YES